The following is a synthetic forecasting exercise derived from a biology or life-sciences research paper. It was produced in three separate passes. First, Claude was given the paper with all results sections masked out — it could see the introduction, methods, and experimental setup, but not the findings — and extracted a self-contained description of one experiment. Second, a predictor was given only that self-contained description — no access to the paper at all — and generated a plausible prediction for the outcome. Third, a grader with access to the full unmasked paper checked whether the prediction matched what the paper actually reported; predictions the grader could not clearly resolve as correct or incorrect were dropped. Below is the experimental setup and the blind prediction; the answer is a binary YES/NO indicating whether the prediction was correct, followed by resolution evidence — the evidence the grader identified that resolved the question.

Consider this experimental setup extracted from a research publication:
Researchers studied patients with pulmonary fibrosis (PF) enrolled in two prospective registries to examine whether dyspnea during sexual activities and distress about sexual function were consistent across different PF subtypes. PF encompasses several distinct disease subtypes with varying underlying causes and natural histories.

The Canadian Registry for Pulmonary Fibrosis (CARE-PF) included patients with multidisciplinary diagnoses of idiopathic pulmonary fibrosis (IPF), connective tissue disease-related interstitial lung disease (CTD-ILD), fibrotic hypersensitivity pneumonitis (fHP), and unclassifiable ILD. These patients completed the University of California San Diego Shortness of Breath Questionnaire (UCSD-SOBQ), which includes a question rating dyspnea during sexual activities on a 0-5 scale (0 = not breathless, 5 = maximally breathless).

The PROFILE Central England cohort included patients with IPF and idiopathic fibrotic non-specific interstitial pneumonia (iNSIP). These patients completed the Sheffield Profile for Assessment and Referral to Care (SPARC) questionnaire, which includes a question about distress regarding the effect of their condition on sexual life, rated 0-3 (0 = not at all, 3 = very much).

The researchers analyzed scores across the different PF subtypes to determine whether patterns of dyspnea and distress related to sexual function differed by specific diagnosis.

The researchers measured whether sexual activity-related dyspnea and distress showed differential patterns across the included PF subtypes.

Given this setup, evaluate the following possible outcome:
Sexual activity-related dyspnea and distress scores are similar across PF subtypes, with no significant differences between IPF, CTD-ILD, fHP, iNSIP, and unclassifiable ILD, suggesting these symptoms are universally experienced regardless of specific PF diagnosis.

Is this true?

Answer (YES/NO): YES